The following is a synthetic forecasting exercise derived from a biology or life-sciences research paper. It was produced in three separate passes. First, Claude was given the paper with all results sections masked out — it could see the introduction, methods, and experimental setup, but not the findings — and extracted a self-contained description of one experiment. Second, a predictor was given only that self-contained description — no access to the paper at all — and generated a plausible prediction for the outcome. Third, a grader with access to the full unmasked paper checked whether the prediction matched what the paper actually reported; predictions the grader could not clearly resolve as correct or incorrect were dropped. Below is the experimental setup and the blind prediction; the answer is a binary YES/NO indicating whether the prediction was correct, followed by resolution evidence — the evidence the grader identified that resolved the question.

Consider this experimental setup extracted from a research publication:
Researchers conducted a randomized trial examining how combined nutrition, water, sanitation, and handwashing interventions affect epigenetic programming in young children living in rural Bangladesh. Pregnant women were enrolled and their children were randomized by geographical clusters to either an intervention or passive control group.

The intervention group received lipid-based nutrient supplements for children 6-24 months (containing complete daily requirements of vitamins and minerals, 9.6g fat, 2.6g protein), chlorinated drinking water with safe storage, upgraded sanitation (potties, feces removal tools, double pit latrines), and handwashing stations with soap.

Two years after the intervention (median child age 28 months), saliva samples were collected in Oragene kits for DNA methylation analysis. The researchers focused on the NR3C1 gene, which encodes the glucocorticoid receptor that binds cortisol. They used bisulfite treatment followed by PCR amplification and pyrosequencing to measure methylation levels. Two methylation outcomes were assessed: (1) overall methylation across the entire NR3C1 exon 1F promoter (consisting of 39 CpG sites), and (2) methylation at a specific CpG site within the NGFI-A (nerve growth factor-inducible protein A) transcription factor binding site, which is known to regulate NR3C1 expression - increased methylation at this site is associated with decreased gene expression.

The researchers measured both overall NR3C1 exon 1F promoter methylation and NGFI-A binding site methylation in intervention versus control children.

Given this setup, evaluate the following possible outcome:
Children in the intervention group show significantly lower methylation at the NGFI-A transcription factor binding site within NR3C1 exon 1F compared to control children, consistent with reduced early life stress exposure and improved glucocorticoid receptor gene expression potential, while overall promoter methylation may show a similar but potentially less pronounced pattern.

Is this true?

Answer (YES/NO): NO